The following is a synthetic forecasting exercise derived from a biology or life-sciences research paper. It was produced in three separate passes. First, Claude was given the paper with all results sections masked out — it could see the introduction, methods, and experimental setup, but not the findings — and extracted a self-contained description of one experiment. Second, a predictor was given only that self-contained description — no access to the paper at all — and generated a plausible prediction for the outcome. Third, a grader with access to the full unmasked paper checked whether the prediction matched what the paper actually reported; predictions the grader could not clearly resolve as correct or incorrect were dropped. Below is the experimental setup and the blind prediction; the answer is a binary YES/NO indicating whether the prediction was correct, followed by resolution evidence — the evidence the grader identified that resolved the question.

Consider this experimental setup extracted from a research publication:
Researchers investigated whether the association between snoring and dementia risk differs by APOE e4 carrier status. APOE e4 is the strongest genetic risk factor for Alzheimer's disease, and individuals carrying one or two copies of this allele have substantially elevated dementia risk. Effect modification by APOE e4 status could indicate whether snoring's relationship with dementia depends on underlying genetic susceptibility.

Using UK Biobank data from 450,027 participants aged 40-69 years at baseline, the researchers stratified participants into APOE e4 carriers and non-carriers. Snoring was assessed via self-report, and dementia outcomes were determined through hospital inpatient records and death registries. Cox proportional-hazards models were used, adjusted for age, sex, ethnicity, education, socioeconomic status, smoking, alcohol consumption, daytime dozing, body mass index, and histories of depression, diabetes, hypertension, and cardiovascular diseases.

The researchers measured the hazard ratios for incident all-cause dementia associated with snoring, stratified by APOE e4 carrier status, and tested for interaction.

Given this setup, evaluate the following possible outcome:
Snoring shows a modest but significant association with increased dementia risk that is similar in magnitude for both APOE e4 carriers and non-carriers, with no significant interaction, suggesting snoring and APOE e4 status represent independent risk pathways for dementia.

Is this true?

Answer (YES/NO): NO